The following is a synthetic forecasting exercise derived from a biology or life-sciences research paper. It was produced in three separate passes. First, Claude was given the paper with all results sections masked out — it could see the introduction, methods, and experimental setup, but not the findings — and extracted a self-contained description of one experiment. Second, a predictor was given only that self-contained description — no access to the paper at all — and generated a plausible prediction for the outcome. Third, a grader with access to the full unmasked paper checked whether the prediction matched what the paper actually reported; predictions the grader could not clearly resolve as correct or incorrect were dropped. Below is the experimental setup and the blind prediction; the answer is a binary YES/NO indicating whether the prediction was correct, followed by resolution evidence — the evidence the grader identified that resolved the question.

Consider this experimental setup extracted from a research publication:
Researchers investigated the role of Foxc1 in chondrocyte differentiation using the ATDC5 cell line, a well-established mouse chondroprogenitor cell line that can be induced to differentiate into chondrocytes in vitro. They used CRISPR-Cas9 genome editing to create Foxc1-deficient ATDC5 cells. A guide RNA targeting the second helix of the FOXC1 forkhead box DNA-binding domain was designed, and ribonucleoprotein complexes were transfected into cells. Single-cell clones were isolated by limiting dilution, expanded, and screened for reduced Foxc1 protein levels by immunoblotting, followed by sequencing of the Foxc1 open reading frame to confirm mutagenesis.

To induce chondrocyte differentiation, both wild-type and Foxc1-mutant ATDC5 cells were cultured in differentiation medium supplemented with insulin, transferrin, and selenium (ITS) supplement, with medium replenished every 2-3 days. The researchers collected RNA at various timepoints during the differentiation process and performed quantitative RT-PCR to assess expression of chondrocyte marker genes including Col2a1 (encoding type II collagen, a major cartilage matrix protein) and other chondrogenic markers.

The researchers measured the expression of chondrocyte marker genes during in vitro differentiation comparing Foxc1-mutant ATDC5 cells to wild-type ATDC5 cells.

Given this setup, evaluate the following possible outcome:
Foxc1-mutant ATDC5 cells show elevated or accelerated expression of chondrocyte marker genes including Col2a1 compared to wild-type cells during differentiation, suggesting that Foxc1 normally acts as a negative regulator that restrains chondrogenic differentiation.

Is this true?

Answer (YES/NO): NO